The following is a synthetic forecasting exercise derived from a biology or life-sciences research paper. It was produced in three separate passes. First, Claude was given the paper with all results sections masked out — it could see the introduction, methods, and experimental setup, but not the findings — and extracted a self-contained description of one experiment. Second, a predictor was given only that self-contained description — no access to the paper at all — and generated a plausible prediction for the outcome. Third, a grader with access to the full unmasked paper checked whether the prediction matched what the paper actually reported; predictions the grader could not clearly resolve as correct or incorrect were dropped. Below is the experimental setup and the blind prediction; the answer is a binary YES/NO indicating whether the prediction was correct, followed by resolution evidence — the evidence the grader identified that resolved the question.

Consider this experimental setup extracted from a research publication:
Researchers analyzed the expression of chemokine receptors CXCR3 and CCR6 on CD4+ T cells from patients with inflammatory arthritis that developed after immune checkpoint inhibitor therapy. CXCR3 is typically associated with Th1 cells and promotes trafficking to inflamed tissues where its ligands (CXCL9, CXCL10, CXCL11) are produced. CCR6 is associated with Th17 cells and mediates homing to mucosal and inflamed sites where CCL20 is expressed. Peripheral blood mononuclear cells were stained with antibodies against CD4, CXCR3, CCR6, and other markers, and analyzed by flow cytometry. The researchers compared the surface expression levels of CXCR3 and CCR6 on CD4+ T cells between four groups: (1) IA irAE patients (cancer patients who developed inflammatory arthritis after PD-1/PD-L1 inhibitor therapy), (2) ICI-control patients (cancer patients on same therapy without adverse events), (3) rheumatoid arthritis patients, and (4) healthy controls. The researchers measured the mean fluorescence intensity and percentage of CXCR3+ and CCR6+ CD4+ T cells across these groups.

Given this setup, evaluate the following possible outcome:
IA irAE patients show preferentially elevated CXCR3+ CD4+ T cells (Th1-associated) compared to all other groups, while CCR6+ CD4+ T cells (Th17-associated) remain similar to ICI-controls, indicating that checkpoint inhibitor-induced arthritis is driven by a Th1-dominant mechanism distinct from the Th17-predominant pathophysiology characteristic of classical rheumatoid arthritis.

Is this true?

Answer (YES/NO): NO